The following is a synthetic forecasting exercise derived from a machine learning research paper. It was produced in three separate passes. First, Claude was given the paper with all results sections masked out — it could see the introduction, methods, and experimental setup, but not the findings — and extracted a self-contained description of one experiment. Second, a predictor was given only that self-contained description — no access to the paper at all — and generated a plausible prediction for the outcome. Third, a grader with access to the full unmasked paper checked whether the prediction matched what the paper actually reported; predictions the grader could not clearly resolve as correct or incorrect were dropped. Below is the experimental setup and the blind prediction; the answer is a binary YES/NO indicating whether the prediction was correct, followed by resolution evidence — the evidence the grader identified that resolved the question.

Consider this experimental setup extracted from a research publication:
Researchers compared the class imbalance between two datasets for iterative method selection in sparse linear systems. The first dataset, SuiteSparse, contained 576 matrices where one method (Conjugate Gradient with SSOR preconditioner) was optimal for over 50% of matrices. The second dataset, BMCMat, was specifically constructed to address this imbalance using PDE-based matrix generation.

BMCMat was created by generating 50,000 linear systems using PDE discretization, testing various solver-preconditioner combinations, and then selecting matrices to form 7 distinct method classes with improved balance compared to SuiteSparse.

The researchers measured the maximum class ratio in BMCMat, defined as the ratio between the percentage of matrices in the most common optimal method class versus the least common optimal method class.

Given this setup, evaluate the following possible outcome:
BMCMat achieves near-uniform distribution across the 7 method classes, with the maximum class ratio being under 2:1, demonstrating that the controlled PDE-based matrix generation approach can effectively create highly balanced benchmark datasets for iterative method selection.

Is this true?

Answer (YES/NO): NO